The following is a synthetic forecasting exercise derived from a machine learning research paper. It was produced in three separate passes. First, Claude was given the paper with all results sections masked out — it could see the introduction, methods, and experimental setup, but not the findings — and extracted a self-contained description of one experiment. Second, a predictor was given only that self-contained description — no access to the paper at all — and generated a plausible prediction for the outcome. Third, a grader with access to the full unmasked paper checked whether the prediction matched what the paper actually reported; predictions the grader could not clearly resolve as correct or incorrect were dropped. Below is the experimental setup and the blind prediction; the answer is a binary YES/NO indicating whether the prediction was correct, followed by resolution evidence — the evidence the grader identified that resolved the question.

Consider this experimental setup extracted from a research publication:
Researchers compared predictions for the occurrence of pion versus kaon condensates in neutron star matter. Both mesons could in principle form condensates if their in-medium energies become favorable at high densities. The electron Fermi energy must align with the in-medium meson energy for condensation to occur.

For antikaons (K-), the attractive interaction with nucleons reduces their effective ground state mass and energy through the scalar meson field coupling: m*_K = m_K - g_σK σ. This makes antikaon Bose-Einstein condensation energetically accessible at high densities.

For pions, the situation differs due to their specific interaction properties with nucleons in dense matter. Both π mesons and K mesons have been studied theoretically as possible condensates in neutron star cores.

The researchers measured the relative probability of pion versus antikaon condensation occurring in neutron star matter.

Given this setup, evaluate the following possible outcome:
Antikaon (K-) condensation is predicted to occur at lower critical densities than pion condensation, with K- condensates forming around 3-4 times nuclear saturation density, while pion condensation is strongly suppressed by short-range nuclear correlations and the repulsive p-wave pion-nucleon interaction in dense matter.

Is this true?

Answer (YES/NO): NO